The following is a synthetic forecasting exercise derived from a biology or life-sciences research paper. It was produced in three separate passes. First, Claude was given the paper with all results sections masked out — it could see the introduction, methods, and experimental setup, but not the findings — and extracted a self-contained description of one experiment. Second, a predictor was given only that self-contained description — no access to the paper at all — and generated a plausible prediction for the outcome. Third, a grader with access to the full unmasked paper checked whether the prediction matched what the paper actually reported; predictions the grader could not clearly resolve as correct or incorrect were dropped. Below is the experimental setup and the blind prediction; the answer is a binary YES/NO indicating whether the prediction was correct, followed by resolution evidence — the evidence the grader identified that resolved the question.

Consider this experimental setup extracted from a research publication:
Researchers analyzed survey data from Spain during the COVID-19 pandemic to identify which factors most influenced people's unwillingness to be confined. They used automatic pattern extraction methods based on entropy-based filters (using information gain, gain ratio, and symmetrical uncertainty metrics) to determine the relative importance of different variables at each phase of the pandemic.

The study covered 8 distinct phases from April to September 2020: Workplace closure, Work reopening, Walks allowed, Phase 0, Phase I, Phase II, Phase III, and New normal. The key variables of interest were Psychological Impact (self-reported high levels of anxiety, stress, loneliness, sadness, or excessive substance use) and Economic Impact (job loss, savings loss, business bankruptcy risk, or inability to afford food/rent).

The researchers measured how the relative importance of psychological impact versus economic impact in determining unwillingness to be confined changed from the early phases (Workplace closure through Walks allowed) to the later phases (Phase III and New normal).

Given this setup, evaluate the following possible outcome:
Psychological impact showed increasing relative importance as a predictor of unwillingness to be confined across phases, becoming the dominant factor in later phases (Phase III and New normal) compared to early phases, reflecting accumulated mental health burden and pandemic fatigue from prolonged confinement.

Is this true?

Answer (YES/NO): NO